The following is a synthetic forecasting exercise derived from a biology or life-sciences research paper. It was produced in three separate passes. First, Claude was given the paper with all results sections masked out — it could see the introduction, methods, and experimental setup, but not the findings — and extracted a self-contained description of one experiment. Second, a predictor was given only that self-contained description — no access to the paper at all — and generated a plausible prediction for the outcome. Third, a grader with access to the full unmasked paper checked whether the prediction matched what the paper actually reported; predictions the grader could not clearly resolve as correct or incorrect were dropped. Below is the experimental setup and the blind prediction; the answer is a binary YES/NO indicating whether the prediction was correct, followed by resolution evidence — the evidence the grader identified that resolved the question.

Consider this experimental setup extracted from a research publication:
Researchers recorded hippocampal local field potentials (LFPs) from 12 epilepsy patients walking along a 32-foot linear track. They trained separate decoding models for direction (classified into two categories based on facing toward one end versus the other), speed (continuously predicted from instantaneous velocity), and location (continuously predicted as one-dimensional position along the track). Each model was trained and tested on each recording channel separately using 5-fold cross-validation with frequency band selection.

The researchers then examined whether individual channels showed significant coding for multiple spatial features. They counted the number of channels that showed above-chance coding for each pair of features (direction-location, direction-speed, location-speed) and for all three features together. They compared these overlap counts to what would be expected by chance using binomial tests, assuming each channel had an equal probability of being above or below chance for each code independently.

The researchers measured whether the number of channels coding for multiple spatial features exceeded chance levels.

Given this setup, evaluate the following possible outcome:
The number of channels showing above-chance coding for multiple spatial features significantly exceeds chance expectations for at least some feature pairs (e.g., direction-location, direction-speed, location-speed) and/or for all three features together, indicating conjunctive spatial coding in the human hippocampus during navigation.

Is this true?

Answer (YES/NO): YES